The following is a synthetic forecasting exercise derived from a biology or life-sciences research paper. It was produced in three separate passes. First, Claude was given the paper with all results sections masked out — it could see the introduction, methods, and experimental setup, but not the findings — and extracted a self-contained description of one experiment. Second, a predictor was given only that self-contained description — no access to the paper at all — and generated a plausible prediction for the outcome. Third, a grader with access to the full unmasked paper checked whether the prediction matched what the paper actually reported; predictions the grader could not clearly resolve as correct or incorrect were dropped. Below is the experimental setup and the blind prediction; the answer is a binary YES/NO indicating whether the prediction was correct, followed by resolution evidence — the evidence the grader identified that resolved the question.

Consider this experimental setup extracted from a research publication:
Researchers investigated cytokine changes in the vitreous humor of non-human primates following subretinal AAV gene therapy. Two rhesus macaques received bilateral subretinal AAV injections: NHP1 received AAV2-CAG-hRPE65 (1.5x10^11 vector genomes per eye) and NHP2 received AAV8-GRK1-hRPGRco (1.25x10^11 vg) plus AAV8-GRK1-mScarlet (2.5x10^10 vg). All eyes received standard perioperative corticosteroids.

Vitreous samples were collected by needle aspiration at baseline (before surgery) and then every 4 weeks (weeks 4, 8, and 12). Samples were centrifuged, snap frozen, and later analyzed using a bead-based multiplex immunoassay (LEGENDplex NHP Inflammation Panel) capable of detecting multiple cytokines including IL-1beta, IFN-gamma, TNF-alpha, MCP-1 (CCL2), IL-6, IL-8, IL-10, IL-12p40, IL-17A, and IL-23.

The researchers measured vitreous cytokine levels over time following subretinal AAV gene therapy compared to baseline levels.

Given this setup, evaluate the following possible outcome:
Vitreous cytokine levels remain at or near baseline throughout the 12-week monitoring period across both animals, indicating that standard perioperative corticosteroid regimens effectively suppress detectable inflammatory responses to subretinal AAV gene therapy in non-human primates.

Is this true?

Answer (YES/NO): NO